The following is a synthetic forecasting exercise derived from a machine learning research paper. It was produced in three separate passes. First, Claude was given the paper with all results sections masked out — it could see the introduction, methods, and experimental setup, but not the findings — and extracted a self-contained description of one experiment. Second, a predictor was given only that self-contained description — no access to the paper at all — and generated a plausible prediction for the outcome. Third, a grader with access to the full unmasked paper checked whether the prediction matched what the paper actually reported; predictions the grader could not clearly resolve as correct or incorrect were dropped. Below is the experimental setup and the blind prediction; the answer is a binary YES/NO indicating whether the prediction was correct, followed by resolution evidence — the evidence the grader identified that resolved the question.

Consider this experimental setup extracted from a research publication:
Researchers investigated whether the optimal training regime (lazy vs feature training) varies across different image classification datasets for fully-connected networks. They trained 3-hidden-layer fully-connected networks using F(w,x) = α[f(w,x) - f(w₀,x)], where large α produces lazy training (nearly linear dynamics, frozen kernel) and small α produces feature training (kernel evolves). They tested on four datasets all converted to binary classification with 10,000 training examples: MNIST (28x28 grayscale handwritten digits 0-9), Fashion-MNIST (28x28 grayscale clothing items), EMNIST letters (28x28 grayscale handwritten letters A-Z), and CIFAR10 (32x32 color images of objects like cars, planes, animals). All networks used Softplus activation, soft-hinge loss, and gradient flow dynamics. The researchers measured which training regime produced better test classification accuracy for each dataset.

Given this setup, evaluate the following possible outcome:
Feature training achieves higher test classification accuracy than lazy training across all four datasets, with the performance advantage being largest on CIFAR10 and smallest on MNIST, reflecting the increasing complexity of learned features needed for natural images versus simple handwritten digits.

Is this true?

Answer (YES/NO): NO